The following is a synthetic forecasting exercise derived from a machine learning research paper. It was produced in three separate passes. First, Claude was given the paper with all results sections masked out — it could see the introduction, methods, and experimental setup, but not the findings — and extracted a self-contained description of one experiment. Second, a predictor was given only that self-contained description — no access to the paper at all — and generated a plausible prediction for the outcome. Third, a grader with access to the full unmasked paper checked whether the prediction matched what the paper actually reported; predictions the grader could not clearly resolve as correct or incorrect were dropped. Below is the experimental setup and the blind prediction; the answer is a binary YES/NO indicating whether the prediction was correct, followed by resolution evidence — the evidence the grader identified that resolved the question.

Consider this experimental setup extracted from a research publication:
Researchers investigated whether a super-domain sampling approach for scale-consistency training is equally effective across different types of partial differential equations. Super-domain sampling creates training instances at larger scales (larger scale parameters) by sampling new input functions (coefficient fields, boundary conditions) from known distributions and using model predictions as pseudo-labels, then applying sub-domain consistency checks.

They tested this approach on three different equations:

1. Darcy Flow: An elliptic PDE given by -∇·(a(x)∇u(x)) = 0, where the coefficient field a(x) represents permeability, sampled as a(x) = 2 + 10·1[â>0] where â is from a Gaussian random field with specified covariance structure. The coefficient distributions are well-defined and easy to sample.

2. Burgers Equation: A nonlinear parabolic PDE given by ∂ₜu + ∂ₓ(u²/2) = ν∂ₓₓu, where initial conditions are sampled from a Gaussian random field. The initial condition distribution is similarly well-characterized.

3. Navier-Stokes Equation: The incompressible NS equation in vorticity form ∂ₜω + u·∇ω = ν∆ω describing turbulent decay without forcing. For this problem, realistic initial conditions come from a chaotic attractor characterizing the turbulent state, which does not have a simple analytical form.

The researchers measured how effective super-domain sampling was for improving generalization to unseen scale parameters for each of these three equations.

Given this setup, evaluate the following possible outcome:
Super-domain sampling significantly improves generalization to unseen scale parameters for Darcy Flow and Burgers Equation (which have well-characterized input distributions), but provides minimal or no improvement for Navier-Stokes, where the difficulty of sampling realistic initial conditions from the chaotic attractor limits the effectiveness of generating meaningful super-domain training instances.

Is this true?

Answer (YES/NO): YES